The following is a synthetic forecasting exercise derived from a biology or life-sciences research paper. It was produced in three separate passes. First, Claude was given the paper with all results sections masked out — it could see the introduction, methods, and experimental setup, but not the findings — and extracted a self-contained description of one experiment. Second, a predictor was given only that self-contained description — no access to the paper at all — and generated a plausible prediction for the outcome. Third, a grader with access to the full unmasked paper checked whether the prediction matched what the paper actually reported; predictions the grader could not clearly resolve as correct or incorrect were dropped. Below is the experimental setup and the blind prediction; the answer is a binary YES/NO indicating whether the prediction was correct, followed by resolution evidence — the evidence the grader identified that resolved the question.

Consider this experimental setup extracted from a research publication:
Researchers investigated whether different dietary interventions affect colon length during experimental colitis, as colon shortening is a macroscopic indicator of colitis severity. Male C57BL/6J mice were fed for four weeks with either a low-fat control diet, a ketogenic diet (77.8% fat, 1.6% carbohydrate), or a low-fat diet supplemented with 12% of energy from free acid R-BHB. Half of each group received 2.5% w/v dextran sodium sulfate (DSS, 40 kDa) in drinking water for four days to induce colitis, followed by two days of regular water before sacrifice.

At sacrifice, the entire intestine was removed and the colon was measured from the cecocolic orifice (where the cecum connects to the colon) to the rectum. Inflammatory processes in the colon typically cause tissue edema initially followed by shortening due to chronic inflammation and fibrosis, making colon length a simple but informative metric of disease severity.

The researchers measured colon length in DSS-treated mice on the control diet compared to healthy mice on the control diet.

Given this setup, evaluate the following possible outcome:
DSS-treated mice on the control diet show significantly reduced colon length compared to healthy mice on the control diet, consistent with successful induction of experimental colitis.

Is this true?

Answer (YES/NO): YES